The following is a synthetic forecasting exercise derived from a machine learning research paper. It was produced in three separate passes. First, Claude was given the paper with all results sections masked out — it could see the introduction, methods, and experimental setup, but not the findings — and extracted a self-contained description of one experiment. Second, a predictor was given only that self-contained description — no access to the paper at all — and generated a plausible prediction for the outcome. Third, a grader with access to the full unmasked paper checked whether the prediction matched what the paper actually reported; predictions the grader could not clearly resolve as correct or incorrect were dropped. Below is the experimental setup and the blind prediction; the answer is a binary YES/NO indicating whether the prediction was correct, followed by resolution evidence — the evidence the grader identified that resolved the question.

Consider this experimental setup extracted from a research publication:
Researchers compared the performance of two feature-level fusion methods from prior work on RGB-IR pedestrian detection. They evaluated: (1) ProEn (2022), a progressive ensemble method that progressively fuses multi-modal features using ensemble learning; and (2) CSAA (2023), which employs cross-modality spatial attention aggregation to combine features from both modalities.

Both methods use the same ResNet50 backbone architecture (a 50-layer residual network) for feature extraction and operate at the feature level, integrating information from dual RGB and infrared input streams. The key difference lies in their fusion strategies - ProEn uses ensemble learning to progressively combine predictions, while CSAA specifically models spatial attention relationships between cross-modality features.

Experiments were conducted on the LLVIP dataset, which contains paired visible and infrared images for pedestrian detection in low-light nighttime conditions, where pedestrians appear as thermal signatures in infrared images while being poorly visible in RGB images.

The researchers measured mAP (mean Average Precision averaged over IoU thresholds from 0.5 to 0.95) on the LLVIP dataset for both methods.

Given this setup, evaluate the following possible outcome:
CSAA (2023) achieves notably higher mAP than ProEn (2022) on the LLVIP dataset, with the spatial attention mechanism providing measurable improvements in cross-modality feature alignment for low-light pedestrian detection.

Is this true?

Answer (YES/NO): YES